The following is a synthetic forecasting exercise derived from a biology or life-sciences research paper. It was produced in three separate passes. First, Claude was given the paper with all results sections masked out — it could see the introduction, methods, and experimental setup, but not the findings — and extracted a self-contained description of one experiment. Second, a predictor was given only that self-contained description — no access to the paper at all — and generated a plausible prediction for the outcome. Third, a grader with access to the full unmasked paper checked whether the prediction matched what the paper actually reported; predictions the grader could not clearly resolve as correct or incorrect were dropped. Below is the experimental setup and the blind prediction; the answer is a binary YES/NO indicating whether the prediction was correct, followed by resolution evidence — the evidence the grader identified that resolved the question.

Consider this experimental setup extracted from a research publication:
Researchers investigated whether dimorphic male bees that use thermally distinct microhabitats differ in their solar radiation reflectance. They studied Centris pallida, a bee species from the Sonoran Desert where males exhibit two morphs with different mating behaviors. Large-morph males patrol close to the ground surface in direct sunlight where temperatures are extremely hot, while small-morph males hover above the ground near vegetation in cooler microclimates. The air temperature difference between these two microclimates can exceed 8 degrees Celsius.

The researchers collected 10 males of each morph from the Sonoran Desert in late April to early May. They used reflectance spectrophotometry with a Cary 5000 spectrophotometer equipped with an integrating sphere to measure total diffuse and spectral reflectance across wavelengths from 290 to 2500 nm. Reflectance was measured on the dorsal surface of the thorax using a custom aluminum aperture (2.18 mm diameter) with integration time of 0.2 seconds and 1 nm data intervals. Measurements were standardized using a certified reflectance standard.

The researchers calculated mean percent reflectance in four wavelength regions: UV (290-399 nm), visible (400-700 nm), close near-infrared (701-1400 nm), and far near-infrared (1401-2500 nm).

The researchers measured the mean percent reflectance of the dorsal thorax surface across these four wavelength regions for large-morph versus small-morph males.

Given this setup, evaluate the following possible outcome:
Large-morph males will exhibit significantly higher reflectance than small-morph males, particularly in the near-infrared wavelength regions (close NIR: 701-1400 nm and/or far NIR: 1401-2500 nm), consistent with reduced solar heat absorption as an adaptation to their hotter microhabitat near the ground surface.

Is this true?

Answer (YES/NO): NO